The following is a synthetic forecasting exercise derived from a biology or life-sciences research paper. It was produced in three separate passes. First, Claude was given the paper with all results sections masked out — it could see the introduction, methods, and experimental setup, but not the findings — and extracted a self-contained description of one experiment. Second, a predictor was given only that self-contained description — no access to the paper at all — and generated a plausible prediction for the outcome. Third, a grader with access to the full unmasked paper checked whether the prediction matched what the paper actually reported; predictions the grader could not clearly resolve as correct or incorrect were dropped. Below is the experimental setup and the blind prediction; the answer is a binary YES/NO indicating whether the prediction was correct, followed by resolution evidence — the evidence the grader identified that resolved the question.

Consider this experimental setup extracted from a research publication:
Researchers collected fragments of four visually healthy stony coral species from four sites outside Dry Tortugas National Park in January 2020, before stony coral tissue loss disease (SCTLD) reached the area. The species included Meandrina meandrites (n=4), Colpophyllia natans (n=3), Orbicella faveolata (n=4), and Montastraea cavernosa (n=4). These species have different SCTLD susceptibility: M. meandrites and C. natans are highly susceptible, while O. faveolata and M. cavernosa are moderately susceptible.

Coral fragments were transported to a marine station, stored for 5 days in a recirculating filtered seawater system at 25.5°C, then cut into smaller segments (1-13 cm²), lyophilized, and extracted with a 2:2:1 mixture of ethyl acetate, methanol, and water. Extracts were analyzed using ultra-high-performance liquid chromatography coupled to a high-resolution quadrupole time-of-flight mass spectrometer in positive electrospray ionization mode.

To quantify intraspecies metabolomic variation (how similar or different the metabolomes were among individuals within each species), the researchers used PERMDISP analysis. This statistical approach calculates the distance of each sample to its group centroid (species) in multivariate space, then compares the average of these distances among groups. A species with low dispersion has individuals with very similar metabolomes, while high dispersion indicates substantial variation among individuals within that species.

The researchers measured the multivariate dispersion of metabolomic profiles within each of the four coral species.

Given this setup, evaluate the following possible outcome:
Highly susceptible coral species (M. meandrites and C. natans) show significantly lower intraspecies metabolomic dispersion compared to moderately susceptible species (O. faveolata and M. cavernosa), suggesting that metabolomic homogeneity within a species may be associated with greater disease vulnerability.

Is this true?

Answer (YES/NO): NO